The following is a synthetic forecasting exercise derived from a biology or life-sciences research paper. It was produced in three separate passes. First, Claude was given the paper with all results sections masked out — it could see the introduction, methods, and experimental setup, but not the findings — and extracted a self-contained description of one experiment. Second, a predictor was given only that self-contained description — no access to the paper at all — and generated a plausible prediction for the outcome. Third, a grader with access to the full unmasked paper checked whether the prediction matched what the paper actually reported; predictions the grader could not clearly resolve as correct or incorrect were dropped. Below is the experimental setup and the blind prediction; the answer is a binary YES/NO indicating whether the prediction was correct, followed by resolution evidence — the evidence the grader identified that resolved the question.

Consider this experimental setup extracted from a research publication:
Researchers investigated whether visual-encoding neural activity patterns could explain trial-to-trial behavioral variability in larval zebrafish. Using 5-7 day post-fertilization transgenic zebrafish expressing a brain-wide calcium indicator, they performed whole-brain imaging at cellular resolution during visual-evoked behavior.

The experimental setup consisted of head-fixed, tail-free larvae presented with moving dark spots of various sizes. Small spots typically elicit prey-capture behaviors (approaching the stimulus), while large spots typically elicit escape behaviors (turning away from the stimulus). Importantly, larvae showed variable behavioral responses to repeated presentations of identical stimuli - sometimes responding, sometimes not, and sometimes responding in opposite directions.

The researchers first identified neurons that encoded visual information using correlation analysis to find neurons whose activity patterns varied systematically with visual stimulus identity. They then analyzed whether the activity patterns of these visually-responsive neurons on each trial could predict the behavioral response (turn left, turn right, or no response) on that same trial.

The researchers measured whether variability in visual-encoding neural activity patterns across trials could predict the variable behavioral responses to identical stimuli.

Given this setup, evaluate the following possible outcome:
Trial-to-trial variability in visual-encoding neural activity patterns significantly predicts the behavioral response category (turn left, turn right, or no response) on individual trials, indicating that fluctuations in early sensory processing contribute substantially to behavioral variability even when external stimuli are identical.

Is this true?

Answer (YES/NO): NO